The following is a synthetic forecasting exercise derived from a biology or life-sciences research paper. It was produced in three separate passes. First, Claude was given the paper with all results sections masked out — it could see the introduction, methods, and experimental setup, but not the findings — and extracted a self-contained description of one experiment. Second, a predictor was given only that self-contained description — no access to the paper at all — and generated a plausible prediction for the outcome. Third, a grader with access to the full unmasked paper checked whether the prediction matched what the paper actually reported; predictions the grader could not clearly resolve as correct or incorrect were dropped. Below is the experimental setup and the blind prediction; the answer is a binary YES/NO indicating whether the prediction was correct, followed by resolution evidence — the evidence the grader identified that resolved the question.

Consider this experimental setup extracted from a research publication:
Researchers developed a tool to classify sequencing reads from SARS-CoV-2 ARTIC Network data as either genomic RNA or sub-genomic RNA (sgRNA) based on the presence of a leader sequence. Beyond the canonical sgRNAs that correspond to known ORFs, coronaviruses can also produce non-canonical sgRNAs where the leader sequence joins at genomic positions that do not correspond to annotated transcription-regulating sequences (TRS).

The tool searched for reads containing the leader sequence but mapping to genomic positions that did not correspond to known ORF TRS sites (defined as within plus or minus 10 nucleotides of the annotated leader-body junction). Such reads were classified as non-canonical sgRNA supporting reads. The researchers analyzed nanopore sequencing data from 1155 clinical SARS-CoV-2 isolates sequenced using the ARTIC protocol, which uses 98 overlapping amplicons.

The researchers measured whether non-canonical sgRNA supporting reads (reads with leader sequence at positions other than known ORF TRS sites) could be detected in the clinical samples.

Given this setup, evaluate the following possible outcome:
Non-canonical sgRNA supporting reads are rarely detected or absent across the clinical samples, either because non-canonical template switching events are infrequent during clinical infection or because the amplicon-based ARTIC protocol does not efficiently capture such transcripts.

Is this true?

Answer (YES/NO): NO